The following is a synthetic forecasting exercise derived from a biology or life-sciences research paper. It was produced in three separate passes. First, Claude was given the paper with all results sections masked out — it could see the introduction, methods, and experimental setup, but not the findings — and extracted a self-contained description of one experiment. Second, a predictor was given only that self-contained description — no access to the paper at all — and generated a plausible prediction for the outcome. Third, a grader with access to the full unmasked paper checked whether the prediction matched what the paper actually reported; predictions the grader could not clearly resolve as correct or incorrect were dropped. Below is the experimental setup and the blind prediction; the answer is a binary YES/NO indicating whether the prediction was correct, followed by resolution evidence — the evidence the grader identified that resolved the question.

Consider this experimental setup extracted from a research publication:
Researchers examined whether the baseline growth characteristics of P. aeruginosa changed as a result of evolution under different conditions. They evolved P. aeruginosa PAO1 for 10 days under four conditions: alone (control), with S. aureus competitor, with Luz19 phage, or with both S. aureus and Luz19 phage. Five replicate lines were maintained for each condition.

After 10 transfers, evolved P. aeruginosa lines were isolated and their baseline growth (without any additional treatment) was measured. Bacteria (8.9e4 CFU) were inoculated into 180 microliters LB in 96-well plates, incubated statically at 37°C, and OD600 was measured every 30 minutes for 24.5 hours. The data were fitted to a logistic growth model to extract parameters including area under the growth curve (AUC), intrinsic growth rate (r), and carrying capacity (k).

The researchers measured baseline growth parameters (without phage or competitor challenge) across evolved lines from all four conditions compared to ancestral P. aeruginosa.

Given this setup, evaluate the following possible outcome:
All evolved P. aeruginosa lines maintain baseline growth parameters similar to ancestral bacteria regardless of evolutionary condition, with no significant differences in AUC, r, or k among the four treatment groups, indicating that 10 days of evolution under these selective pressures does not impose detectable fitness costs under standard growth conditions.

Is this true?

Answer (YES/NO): NO